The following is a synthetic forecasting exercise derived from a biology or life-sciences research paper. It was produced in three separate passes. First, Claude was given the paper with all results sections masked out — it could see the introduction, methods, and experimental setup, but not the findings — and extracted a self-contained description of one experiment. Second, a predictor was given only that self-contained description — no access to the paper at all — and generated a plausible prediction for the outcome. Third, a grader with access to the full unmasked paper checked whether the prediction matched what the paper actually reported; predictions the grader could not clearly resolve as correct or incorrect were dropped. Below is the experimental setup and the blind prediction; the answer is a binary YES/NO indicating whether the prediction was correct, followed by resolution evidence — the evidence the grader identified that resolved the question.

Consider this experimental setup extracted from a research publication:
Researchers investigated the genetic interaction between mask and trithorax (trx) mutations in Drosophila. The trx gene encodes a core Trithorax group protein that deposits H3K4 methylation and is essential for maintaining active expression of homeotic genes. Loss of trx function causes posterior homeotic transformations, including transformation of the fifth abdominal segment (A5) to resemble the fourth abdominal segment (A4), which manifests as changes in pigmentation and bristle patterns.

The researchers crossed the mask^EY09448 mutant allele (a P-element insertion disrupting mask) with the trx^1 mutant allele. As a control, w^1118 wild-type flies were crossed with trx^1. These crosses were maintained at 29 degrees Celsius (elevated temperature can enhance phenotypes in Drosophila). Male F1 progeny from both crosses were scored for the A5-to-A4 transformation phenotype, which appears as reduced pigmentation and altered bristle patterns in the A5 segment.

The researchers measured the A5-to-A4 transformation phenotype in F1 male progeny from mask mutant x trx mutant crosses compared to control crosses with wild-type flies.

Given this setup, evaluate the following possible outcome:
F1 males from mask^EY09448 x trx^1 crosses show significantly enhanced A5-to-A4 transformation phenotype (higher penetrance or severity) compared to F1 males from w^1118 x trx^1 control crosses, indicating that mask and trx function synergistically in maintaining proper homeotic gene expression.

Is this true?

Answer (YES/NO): YES